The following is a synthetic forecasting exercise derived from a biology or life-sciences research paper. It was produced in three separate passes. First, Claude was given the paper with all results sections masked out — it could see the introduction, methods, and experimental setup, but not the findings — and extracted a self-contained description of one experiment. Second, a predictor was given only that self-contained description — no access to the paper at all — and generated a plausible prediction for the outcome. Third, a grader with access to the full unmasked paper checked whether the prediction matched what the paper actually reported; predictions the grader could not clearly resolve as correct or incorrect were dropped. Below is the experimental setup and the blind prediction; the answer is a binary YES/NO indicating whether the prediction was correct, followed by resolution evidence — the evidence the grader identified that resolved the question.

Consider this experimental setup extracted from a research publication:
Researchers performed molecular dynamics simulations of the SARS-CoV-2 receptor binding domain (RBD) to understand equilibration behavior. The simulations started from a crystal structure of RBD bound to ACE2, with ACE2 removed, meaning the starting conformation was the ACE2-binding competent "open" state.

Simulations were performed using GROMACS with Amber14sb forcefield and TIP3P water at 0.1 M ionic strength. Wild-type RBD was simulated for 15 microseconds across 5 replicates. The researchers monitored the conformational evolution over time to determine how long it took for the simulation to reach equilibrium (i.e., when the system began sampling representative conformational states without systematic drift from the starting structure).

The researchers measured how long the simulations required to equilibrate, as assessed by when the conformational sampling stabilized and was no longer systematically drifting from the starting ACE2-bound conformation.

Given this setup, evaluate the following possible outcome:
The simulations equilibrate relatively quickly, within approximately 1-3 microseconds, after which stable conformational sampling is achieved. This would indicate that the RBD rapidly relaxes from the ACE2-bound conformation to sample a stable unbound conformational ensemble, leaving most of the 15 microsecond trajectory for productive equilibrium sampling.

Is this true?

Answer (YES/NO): YES